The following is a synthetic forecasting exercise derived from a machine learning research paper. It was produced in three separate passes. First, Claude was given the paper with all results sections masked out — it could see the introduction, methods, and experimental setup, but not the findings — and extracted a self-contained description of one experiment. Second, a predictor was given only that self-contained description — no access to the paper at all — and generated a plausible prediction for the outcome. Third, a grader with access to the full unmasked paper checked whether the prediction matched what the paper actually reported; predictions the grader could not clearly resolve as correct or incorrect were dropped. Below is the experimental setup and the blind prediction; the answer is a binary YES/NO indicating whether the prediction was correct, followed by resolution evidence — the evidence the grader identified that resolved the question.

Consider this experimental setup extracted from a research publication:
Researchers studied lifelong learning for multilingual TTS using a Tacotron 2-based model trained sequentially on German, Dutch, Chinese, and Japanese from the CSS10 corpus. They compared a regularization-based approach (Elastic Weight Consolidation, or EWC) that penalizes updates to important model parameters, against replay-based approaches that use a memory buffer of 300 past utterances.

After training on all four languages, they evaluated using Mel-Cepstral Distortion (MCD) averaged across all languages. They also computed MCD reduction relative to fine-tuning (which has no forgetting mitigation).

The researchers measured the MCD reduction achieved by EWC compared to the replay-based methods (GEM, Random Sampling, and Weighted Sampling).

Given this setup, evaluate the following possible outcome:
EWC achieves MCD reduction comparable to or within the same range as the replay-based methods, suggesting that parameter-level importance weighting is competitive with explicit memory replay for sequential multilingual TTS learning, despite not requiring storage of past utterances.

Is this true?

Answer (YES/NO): NO